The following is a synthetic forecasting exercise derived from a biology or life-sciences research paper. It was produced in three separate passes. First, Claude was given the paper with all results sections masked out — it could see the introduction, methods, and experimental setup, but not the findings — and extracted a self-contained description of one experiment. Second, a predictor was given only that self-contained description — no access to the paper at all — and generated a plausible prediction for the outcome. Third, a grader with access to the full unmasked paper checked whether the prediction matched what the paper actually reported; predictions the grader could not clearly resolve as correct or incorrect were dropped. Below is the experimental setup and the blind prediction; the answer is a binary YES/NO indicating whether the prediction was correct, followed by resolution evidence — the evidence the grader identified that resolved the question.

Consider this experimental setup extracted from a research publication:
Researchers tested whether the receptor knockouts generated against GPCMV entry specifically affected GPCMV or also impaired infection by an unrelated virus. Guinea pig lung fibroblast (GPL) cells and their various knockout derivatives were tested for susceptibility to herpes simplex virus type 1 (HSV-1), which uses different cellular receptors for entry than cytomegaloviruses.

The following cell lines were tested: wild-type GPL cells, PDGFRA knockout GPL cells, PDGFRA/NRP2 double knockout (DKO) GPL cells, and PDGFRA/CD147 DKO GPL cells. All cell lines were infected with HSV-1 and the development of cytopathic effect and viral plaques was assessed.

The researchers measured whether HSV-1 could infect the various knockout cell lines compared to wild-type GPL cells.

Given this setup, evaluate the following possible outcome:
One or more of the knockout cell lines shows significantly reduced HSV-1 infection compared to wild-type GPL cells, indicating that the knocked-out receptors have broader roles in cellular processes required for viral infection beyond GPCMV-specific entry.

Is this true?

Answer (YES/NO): NO